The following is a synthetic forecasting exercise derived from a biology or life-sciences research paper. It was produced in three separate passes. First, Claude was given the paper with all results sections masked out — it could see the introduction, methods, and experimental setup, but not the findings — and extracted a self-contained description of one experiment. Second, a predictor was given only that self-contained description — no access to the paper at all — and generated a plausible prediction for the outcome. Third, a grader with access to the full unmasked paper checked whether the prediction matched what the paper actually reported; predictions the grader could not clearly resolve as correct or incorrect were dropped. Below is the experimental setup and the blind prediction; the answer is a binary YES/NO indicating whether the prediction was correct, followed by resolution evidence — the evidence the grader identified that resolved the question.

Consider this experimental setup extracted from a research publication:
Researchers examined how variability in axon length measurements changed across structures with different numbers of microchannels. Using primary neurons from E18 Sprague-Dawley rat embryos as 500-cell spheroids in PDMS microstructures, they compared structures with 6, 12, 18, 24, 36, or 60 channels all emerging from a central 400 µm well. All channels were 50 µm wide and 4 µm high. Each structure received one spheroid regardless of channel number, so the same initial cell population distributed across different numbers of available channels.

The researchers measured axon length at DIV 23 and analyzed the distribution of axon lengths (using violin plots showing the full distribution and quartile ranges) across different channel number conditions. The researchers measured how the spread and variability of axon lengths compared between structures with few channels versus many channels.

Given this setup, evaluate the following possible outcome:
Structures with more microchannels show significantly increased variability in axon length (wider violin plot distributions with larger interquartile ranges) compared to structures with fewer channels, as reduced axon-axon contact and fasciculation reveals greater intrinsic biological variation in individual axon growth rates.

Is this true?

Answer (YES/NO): NO